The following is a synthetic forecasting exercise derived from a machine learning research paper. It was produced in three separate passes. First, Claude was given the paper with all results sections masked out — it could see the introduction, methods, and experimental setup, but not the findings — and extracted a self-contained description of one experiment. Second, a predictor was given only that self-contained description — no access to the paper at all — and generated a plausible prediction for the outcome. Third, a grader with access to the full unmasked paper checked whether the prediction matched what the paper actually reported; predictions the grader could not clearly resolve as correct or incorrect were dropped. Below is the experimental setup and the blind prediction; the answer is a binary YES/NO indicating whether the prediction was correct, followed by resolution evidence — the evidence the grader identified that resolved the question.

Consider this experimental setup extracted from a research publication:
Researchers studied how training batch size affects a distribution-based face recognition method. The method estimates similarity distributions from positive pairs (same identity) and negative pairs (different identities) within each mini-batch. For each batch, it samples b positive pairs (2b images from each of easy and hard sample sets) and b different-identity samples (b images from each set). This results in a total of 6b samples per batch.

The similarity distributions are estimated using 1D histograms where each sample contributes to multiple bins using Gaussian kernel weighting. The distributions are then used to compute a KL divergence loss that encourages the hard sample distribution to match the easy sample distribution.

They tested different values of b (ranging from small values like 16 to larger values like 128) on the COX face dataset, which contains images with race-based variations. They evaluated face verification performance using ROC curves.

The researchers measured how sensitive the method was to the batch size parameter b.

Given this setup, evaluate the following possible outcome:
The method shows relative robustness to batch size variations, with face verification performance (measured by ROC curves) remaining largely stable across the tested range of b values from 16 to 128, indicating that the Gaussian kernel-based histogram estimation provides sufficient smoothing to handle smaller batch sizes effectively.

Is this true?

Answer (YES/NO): NO